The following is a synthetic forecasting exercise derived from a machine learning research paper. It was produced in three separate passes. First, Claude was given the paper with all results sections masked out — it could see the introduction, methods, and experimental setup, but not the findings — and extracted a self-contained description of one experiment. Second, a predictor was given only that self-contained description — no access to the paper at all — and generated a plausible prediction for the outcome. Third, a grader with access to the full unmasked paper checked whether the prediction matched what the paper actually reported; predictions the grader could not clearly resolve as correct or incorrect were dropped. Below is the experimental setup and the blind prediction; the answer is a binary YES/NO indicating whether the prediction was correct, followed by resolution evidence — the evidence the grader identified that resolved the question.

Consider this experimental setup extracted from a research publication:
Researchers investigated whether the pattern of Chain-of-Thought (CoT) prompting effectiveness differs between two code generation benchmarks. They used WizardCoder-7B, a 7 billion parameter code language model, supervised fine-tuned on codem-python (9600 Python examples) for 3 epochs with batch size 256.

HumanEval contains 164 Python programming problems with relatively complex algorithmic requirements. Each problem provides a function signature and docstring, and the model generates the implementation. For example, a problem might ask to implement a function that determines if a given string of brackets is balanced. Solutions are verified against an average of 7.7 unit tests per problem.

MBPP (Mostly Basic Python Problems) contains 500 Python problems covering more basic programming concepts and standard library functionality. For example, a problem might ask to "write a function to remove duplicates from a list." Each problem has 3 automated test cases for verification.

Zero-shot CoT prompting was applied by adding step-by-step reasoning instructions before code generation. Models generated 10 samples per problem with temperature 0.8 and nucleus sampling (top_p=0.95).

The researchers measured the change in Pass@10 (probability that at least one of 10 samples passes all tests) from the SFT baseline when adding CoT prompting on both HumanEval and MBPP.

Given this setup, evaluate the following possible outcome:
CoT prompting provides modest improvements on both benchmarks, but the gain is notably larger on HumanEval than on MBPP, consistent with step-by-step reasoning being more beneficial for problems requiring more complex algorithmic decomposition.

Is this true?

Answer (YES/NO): NO